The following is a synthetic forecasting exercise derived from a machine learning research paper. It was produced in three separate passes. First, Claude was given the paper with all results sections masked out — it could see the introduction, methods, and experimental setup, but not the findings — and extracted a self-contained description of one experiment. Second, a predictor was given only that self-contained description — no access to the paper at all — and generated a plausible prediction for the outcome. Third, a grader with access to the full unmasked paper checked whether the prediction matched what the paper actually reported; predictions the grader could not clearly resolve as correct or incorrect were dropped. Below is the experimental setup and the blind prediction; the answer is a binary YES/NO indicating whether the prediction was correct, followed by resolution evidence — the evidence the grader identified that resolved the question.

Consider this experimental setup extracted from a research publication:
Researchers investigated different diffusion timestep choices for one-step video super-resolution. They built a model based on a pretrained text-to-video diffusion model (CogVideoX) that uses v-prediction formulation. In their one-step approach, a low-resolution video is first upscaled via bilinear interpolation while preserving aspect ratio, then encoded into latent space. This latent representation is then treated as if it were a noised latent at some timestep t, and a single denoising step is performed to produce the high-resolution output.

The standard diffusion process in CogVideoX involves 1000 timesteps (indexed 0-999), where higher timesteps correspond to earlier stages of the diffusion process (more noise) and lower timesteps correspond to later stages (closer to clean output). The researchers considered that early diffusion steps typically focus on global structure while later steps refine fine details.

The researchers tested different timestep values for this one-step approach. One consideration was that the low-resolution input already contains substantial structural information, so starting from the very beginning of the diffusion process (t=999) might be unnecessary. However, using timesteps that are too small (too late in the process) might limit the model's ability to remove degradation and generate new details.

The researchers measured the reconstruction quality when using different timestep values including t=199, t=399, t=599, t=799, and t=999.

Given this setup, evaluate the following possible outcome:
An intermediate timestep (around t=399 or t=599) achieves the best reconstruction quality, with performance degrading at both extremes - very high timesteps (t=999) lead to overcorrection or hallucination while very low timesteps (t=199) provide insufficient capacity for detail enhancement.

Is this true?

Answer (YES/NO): YES